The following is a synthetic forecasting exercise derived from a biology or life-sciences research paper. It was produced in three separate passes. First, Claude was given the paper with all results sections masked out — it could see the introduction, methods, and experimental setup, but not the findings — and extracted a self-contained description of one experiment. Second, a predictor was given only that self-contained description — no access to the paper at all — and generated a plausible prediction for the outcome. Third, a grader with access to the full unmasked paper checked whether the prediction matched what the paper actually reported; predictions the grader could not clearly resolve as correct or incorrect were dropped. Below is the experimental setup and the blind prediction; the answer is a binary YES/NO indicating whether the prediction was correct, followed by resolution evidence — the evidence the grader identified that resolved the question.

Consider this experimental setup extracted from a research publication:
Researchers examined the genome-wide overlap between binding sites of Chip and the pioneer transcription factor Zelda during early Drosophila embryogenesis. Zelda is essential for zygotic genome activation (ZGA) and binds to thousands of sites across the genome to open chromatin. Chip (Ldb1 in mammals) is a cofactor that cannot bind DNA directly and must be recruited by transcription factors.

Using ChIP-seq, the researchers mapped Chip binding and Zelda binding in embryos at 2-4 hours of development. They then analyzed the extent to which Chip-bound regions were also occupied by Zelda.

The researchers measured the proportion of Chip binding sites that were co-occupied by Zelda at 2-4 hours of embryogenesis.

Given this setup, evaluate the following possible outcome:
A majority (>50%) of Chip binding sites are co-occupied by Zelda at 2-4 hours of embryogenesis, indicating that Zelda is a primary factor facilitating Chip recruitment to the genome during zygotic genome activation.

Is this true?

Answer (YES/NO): YES